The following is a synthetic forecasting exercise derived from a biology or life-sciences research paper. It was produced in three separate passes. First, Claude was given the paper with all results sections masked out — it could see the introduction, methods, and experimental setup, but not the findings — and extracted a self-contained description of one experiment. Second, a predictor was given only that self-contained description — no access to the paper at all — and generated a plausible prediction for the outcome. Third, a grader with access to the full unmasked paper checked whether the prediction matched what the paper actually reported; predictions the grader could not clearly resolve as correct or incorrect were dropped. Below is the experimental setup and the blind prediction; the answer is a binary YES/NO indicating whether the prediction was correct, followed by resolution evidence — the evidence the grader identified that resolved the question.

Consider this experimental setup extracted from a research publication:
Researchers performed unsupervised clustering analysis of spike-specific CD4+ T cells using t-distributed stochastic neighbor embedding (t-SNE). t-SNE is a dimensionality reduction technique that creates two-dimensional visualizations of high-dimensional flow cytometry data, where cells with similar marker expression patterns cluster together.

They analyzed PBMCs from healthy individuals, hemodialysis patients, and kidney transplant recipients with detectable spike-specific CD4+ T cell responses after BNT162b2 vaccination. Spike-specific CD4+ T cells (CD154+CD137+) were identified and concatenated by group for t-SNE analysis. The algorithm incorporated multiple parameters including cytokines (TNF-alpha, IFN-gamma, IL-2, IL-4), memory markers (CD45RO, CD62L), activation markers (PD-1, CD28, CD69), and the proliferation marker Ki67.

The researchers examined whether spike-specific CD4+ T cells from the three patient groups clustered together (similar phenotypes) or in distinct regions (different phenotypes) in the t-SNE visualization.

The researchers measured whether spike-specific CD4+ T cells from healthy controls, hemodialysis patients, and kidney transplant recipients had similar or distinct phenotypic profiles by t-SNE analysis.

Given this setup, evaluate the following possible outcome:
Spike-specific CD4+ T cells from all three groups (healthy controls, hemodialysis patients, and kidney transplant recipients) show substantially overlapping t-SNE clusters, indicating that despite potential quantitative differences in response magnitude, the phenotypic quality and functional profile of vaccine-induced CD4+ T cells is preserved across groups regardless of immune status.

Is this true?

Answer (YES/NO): NO